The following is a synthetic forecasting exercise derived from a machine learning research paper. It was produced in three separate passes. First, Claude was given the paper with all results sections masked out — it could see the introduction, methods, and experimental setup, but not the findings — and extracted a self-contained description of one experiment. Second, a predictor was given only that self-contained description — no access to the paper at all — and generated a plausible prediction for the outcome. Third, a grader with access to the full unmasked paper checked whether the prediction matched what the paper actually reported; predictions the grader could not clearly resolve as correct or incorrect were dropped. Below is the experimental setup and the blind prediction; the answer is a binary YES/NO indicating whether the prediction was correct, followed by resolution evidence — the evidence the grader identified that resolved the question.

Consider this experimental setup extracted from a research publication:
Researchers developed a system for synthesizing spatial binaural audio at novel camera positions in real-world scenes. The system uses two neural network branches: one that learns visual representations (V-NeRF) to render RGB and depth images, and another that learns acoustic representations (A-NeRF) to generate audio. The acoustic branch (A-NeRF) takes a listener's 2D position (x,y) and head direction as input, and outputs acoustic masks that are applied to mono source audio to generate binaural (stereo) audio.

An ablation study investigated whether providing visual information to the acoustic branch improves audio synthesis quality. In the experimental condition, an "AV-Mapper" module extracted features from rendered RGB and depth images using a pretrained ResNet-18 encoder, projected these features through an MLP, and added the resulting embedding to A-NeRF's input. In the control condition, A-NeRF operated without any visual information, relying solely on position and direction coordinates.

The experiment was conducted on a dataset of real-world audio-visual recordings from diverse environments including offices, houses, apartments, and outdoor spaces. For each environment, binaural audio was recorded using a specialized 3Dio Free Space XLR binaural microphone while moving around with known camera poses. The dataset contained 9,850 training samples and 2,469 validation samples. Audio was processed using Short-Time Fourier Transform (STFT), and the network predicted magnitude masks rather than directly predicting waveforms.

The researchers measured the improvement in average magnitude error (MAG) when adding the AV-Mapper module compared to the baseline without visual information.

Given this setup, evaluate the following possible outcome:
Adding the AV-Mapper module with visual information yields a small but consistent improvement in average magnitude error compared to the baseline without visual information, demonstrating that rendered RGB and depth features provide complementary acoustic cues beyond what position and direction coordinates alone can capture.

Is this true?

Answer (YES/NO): NO